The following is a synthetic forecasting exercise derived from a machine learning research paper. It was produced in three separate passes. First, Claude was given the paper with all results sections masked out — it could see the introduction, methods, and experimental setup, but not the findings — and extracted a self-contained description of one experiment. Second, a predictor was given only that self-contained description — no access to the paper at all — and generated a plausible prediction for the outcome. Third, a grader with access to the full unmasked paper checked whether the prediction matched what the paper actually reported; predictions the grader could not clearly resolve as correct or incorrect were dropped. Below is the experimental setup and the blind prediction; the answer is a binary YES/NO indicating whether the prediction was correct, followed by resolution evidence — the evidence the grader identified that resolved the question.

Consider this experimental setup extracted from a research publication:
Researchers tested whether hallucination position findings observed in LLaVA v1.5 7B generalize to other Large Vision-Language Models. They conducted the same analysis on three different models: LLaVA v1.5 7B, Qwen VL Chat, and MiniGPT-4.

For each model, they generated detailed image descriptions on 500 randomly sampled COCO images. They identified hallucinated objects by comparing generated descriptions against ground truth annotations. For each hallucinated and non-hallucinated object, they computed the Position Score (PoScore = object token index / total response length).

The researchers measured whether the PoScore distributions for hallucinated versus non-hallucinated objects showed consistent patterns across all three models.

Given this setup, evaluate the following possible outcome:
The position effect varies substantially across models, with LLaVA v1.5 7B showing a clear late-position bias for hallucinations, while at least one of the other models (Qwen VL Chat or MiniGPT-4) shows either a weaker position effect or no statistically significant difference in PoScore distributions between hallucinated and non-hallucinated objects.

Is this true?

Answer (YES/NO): NO